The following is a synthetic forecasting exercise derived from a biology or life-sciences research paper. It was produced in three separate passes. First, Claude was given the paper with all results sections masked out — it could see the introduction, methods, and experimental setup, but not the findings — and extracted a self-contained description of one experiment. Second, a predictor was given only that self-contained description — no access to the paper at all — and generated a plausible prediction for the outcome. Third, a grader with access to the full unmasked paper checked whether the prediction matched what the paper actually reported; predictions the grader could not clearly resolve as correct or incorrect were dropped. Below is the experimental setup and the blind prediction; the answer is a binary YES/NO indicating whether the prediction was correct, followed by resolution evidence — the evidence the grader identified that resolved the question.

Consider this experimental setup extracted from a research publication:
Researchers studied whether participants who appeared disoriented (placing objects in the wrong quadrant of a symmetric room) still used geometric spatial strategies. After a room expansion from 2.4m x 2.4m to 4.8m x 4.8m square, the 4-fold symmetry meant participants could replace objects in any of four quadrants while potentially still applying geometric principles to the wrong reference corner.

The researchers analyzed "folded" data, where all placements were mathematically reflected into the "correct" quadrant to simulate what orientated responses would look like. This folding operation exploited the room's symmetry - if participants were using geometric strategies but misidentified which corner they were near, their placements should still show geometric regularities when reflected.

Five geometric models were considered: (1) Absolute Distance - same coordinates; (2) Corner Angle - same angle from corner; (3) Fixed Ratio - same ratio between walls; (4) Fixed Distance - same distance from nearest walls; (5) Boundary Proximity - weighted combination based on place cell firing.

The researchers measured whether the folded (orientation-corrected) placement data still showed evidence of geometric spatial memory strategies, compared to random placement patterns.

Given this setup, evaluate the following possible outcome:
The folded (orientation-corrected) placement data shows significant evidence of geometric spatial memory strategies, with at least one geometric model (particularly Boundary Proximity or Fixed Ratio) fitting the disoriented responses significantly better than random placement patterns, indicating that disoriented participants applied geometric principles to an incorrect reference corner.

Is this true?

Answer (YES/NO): NO